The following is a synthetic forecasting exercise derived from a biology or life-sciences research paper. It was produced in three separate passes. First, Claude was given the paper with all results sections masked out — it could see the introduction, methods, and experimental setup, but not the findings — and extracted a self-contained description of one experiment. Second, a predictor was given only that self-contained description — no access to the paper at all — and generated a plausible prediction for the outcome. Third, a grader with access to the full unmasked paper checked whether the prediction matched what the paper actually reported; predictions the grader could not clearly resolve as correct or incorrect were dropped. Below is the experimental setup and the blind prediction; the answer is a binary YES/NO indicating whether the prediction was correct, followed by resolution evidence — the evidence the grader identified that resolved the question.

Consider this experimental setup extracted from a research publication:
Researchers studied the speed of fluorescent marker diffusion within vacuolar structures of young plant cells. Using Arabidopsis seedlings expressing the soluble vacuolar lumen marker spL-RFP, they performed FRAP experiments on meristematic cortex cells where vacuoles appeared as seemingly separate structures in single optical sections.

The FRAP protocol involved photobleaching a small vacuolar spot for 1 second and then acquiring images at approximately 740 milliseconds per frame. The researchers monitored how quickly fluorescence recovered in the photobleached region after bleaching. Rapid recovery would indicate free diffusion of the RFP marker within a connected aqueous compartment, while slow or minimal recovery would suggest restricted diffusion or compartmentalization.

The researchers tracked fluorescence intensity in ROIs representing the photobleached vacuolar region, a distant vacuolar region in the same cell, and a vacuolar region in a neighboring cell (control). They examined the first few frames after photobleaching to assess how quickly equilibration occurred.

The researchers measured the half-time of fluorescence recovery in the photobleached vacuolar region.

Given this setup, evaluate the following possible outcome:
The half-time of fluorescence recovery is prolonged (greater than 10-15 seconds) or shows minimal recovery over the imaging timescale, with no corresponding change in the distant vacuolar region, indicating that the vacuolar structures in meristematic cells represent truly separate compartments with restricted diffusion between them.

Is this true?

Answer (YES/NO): NO